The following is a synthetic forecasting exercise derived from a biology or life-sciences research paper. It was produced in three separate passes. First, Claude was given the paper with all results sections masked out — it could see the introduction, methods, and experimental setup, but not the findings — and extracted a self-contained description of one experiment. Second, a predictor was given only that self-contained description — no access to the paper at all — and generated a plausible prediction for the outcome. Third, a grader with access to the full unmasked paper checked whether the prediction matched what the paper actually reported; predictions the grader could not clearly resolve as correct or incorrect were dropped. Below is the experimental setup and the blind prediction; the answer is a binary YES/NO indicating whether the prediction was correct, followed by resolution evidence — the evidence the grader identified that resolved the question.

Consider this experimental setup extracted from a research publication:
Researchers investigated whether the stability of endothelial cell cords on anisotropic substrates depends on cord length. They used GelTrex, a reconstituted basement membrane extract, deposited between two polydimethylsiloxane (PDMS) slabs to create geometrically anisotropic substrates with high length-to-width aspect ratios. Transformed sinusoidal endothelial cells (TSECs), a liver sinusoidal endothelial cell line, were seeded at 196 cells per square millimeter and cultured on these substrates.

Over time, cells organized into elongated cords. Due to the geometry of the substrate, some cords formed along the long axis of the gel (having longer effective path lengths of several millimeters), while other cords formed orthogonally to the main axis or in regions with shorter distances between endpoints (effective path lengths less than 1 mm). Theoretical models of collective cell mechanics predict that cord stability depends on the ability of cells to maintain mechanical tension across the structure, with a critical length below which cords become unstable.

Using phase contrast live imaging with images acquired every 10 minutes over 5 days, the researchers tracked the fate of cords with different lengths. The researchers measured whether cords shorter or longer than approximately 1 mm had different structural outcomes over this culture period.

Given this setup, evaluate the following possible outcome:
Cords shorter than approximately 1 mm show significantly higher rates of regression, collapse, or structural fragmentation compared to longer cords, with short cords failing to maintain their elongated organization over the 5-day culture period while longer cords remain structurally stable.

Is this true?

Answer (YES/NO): YES